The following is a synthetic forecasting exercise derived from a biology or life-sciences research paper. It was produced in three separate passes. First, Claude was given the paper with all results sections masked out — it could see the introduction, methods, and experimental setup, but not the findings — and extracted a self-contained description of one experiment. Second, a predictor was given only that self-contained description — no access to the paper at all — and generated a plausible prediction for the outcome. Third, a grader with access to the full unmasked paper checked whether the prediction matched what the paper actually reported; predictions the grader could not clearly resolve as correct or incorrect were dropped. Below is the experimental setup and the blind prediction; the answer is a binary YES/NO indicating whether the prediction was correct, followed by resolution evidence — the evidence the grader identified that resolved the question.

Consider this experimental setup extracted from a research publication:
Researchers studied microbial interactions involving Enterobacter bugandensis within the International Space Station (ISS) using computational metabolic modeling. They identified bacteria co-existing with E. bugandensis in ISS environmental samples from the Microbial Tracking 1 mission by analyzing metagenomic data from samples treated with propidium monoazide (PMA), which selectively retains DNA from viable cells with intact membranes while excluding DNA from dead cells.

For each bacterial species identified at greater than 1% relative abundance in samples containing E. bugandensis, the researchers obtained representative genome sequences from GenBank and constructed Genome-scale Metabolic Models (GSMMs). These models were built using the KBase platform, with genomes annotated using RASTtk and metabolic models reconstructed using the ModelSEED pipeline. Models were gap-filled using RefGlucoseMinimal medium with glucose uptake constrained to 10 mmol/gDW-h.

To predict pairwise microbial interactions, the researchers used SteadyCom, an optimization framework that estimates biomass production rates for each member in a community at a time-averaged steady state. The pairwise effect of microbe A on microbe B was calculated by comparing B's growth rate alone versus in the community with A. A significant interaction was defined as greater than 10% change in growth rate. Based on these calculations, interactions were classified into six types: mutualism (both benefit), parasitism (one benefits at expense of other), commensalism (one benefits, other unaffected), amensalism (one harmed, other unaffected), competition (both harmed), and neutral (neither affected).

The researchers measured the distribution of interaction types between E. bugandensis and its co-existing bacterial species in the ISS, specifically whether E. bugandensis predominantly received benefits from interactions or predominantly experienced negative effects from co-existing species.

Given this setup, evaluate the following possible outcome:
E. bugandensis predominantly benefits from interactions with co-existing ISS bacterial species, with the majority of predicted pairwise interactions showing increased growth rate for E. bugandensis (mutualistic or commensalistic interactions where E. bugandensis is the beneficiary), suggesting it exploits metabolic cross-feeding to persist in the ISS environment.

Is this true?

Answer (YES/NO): NO